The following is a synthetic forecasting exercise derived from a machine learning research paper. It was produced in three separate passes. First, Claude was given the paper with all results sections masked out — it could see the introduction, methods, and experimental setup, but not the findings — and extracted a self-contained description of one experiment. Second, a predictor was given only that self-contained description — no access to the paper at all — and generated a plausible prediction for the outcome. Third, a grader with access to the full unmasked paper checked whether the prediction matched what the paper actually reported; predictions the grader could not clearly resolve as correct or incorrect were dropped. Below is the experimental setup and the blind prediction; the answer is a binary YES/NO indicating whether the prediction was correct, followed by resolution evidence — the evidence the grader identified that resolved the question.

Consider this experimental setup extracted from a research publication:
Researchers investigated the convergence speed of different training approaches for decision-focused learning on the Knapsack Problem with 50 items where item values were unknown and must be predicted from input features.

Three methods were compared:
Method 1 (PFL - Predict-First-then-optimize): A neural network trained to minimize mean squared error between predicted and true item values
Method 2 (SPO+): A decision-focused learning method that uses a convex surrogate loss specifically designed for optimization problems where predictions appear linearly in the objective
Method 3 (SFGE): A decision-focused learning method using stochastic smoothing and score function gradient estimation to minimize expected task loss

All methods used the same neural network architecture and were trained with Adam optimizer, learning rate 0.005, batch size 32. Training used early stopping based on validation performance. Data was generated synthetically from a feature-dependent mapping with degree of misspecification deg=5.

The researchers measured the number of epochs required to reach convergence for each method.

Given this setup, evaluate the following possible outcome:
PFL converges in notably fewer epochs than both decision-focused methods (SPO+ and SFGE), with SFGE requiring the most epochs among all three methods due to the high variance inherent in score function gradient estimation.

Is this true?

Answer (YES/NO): NO